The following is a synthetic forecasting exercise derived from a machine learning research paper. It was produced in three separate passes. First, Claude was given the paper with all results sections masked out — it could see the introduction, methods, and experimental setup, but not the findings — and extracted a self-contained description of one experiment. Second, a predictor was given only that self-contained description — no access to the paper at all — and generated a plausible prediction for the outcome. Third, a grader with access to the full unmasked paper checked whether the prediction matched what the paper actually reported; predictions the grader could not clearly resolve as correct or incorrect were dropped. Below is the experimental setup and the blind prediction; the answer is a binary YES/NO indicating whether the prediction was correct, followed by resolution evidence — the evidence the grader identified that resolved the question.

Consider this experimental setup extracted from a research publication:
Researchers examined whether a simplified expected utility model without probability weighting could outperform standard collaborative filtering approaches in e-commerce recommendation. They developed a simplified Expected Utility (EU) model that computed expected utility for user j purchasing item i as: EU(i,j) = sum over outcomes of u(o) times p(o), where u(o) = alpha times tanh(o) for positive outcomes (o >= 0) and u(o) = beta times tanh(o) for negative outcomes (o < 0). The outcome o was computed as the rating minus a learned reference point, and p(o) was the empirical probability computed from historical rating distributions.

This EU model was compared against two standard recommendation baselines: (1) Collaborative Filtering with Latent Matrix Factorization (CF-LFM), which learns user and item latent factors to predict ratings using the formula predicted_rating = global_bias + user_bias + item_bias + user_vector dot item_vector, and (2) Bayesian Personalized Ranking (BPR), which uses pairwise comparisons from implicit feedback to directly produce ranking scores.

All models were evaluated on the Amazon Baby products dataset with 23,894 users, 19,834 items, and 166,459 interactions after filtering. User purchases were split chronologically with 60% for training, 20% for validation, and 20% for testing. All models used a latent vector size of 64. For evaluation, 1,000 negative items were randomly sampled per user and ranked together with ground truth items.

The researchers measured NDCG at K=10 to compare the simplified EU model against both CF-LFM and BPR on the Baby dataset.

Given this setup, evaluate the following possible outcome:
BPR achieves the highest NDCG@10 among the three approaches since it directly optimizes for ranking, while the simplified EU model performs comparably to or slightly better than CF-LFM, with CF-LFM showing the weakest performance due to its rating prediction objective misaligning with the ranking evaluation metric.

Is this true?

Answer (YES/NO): YES